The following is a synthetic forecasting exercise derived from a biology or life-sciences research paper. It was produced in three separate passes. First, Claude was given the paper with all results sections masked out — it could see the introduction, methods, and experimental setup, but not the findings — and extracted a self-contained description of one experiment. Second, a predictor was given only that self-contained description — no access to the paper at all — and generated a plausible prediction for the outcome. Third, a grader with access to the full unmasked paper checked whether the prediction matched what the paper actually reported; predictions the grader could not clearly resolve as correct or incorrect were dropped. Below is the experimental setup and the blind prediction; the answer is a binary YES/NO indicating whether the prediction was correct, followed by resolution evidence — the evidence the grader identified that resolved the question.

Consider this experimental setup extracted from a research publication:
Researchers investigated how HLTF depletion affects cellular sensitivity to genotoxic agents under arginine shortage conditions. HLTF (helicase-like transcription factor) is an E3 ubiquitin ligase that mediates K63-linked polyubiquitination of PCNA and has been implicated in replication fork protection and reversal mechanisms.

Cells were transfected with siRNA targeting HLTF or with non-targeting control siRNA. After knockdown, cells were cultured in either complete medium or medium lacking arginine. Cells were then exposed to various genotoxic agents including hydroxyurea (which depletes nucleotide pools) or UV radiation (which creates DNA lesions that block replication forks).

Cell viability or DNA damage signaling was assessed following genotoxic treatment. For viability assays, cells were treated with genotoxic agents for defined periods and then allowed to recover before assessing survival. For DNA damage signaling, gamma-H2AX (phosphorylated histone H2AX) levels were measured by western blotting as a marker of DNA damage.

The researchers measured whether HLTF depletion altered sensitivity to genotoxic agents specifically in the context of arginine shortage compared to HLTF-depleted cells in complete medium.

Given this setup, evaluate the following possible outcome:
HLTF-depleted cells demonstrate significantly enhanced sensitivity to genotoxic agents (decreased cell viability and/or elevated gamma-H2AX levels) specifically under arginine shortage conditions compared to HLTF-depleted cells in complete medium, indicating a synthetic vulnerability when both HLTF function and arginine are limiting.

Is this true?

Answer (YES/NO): NO